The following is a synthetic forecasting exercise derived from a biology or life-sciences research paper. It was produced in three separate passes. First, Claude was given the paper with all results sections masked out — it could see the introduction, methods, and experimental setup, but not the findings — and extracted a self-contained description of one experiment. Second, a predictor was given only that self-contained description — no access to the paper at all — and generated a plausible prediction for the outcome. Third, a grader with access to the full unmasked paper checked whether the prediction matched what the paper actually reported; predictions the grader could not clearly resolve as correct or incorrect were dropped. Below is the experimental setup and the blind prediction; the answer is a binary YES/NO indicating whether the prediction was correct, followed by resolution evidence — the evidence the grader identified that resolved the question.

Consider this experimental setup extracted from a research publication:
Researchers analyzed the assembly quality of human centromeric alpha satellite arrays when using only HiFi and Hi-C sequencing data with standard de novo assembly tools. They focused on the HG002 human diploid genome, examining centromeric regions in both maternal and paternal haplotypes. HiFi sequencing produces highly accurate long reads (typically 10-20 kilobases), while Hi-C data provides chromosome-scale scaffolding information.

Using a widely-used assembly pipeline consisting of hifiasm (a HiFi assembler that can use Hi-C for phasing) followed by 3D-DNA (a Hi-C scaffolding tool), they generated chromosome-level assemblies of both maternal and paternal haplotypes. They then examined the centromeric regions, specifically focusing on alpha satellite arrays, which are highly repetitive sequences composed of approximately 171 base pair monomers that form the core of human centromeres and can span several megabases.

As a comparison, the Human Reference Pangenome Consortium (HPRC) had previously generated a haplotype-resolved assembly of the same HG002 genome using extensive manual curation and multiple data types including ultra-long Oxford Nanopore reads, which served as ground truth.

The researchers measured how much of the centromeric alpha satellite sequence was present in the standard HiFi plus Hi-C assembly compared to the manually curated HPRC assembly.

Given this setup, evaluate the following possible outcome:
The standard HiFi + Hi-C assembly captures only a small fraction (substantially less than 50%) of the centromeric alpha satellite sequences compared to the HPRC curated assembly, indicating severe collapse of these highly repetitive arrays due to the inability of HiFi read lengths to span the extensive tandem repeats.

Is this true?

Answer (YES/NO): YES